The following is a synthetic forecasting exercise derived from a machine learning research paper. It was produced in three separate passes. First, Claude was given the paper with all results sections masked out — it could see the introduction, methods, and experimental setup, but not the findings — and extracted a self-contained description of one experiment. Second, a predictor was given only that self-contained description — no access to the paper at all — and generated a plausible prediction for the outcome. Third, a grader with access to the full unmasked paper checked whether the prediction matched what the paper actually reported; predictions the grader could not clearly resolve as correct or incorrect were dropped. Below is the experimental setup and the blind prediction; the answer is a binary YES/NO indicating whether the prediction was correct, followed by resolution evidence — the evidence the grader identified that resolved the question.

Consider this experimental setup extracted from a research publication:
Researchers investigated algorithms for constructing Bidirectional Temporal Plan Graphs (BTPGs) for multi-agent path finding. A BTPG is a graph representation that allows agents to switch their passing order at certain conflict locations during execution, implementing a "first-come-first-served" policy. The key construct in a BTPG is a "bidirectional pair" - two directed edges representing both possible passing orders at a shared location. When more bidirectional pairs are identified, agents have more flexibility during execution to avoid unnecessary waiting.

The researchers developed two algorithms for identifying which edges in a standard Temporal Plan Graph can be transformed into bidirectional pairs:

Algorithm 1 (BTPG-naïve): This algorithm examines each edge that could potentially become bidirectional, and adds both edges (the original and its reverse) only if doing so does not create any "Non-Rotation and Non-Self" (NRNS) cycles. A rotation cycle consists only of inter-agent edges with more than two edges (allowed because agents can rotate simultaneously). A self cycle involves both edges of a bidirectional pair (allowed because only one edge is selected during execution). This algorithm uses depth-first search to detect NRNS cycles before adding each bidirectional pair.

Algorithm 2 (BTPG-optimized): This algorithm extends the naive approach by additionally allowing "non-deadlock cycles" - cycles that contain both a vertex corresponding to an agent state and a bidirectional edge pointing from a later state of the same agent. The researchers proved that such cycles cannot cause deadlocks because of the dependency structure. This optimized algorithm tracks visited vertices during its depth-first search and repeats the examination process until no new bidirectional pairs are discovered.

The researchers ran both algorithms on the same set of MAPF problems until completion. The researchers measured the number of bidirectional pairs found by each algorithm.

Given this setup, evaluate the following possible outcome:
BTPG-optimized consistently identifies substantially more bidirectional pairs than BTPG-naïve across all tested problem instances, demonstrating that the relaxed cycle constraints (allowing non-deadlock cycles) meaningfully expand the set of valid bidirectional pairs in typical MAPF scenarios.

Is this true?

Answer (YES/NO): YES